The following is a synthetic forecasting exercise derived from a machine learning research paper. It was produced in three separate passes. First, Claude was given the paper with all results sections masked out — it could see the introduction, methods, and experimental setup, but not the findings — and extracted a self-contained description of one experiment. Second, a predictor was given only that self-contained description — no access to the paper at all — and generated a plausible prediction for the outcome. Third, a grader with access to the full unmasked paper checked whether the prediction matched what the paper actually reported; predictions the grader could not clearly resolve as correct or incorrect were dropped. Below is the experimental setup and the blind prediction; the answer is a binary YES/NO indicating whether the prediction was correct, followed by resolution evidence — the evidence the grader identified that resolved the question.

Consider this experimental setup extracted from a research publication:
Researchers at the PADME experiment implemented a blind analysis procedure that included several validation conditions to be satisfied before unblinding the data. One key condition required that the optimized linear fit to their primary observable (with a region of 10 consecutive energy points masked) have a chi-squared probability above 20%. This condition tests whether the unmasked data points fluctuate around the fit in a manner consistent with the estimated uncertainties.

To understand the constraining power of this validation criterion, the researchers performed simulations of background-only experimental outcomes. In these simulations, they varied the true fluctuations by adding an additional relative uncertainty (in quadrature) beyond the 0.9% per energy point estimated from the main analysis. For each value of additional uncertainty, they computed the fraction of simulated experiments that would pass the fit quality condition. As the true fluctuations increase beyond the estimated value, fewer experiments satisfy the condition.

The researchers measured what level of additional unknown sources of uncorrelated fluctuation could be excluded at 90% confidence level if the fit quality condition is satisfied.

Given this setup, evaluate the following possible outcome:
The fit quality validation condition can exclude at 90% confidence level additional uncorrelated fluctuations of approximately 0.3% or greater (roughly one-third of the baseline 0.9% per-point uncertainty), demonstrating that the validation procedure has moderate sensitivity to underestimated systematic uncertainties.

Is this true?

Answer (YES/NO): NO